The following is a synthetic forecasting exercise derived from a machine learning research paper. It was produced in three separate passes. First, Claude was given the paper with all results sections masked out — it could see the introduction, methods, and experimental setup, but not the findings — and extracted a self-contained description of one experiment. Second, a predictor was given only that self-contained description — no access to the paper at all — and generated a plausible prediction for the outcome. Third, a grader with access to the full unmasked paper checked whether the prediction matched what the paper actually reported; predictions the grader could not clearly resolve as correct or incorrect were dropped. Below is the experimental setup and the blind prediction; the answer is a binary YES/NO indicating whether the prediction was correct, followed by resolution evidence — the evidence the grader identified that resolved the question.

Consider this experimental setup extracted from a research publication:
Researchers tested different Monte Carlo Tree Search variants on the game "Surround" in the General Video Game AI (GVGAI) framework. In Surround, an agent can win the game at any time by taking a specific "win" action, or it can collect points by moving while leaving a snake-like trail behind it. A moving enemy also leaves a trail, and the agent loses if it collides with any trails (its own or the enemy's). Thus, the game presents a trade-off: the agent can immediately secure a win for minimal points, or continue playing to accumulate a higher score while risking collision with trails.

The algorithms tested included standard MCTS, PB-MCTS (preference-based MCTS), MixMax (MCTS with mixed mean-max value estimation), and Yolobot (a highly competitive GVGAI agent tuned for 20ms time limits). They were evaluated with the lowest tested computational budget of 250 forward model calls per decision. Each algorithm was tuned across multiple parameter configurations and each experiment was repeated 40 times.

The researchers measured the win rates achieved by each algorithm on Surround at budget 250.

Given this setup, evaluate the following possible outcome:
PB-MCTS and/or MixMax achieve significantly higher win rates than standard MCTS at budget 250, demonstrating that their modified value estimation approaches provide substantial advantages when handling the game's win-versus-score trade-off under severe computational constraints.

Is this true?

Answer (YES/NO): NO